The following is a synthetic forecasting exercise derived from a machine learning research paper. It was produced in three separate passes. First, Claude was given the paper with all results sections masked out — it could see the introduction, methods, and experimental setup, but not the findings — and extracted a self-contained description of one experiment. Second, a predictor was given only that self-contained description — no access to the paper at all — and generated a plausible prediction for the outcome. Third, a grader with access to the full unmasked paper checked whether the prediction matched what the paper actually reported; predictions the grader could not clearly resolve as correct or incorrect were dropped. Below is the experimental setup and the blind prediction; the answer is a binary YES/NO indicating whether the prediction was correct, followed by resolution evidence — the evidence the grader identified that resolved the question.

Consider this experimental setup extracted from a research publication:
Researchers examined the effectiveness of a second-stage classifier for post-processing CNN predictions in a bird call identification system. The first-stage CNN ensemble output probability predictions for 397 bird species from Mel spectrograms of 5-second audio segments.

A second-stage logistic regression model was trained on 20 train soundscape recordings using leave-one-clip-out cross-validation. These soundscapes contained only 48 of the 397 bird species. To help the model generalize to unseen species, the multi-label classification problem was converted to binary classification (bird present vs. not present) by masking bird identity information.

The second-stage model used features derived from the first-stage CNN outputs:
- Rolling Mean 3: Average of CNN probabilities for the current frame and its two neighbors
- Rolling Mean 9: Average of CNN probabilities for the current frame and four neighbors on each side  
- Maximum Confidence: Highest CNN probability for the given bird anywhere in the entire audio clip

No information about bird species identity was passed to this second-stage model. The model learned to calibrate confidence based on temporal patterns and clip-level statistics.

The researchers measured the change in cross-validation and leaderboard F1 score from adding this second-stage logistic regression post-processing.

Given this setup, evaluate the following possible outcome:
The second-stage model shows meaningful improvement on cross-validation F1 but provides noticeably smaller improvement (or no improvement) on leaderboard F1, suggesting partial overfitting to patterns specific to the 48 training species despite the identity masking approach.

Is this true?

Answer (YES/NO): NO